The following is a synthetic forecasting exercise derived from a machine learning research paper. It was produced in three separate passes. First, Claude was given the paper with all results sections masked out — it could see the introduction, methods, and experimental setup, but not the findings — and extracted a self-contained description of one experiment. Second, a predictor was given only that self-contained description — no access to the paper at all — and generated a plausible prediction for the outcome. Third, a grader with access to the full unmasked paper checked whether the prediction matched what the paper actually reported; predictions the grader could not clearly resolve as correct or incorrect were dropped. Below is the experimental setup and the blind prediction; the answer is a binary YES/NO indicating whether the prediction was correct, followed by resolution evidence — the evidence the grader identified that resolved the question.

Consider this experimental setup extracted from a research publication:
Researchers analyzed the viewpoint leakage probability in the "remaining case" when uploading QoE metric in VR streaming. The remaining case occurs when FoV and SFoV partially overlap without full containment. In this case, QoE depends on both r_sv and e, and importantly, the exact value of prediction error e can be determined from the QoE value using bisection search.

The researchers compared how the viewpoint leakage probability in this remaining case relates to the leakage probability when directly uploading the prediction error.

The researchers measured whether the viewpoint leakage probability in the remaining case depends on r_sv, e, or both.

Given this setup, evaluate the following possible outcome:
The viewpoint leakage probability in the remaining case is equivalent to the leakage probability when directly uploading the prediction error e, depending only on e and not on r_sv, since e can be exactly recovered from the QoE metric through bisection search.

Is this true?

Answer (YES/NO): YES